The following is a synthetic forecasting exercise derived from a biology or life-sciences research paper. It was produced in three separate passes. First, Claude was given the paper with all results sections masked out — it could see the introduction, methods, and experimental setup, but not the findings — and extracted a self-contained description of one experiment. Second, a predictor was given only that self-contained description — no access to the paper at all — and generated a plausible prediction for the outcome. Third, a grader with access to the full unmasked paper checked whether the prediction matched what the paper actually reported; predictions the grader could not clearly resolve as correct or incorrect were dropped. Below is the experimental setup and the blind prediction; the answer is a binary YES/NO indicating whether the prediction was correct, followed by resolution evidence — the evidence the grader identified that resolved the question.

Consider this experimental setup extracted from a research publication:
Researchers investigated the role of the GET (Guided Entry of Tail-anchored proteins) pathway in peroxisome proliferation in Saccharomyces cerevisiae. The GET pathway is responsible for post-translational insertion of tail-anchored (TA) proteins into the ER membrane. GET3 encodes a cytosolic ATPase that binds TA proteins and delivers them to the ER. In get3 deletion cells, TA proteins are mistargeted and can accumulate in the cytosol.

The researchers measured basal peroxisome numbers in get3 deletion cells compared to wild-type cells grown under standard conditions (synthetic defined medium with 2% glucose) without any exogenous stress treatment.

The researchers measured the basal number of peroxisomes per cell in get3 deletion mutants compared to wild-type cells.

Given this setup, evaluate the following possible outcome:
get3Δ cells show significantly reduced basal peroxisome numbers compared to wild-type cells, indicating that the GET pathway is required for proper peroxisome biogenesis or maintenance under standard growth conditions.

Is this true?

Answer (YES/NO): NO